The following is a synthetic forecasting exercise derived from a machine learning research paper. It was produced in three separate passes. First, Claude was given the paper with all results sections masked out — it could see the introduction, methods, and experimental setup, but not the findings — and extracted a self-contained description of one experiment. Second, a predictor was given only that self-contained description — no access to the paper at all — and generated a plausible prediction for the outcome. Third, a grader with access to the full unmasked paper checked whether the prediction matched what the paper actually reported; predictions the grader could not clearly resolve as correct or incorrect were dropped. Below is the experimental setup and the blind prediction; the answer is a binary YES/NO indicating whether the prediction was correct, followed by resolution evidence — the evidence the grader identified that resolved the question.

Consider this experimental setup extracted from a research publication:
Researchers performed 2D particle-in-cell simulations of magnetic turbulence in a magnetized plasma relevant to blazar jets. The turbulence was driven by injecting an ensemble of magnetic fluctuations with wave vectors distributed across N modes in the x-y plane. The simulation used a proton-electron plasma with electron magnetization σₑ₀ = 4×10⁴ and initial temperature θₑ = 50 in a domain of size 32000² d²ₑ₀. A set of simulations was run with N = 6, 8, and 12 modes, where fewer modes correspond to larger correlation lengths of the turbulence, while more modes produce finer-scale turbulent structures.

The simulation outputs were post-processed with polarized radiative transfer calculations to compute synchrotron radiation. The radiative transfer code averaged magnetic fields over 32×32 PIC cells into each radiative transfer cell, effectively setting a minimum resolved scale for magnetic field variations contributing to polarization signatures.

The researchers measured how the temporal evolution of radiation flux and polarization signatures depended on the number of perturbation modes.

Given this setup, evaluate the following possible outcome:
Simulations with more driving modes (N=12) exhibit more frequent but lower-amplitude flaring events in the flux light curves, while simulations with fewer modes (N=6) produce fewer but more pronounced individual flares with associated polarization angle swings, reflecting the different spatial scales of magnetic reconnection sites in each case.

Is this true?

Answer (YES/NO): NO